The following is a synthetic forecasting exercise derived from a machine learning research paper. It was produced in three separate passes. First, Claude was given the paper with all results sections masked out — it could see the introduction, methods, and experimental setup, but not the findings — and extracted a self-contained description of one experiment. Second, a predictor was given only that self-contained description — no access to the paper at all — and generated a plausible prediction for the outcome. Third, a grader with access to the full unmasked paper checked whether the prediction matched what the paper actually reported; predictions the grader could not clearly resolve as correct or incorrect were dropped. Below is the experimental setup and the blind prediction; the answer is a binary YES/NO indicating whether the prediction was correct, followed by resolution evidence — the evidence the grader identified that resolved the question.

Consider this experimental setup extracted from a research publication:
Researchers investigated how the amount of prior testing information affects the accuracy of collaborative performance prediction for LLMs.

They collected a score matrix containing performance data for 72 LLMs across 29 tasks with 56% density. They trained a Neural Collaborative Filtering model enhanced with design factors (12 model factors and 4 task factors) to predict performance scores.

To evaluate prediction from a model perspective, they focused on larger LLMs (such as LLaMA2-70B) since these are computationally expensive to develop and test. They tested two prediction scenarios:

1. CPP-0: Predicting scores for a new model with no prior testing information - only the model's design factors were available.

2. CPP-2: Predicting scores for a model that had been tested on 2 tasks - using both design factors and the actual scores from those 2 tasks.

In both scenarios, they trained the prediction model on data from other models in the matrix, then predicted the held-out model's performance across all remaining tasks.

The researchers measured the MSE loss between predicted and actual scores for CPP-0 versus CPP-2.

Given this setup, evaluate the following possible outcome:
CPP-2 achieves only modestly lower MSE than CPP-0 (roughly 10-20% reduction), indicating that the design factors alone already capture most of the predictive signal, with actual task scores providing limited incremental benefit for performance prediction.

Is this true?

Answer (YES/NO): NO